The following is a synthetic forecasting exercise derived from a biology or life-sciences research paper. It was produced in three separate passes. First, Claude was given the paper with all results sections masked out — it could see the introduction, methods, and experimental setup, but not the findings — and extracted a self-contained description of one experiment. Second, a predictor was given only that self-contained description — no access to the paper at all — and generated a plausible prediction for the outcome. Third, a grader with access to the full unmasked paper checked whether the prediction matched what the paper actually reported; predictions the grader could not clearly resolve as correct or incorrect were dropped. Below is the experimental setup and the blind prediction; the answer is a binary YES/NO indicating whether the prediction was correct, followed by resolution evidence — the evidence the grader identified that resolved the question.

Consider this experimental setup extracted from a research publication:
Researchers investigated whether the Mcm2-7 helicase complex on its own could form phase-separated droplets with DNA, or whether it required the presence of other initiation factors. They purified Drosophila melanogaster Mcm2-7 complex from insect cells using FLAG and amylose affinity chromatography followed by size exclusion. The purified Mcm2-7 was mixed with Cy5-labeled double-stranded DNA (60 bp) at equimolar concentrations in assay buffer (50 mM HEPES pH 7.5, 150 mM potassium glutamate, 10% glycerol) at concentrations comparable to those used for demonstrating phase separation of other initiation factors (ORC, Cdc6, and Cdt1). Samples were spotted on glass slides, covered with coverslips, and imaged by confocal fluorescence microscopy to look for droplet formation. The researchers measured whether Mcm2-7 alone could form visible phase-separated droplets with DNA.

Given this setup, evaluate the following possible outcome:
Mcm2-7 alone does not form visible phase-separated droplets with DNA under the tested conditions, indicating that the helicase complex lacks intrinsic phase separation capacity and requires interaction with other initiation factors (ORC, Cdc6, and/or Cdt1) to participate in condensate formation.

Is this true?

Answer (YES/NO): YES